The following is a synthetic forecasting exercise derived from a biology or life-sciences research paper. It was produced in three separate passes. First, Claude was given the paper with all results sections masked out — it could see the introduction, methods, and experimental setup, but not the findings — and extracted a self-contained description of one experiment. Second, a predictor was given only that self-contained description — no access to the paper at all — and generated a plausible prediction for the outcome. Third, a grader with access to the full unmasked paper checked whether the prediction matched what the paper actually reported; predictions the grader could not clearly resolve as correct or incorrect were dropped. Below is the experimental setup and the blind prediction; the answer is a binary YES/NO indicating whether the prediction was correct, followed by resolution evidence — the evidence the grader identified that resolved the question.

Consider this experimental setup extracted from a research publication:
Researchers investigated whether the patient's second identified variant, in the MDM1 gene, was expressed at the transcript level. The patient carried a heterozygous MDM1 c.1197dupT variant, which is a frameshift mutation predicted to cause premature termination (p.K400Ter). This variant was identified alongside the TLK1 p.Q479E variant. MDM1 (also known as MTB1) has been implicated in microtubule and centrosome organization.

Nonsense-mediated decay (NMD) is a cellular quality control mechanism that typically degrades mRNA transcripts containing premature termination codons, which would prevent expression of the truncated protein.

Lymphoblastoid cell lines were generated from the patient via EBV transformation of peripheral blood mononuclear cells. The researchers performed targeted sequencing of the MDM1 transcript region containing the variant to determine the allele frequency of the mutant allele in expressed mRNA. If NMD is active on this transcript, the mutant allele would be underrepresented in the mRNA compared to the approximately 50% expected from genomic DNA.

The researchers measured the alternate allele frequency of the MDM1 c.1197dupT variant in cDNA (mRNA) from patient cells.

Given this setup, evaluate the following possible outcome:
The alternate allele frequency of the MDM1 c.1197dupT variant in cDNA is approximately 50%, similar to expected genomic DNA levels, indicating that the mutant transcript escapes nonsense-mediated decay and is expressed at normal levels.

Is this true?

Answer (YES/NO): NO